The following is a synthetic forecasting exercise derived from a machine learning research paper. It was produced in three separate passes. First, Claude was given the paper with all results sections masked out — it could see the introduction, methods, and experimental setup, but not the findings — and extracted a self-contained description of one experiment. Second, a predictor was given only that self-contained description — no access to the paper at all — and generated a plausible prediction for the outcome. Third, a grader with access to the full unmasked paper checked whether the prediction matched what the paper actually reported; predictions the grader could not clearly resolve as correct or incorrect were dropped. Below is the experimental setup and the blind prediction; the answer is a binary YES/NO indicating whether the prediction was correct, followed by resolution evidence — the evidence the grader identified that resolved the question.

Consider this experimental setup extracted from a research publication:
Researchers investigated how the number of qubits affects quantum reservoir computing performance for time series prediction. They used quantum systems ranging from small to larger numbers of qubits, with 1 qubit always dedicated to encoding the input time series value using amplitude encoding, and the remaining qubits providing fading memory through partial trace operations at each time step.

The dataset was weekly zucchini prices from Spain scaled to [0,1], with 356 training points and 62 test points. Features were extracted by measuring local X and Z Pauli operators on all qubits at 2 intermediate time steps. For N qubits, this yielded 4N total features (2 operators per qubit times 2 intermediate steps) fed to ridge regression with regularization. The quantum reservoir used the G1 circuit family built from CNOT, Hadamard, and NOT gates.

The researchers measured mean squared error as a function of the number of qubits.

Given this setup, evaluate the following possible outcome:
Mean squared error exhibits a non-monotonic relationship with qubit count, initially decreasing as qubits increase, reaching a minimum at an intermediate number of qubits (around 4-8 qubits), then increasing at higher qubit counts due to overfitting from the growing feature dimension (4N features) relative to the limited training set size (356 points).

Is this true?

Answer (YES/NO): NO